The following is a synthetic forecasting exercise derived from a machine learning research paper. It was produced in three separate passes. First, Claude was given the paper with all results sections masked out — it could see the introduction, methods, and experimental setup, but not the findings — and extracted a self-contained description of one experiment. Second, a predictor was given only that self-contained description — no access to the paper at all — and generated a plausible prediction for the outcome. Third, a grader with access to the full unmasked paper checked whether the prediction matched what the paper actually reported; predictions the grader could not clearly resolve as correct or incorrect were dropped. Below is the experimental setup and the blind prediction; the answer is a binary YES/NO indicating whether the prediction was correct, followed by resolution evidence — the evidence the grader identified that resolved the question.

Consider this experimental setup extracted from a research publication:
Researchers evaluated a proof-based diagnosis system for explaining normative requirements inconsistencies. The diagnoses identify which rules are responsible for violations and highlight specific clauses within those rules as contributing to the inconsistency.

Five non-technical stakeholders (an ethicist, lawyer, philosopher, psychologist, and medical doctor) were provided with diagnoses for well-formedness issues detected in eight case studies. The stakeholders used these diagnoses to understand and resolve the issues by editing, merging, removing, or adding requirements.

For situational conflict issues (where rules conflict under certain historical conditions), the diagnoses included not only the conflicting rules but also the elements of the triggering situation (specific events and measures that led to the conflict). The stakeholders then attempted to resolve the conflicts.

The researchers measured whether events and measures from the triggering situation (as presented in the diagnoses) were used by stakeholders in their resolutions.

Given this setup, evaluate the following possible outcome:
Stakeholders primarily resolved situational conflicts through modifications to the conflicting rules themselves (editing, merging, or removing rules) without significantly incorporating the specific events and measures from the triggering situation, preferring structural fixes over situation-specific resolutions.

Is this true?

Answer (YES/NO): NO